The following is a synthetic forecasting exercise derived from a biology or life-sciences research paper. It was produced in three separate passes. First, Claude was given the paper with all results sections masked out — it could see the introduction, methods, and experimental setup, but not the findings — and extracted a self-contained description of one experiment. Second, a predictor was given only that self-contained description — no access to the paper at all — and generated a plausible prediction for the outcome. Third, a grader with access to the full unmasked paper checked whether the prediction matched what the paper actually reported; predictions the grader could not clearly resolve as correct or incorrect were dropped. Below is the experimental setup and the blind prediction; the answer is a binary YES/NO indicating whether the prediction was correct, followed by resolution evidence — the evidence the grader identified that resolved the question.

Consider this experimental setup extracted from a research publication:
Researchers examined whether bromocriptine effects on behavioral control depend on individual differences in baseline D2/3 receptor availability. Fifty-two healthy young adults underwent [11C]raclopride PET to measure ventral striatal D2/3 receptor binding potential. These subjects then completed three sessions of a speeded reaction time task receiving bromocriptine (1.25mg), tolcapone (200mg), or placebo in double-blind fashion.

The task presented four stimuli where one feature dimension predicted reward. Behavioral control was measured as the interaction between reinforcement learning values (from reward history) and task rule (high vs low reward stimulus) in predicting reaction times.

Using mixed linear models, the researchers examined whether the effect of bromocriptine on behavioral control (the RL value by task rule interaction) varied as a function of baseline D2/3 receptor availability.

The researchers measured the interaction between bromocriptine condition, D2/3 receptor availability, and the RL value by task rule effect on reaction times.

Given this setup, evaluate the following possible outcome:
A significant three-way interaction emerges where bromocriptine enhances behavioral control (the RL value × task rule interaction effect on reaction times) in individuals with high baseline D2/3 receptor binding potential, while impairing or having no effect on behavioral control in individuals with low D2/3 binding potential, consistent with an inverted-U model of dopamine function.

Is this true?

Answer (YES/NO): NO